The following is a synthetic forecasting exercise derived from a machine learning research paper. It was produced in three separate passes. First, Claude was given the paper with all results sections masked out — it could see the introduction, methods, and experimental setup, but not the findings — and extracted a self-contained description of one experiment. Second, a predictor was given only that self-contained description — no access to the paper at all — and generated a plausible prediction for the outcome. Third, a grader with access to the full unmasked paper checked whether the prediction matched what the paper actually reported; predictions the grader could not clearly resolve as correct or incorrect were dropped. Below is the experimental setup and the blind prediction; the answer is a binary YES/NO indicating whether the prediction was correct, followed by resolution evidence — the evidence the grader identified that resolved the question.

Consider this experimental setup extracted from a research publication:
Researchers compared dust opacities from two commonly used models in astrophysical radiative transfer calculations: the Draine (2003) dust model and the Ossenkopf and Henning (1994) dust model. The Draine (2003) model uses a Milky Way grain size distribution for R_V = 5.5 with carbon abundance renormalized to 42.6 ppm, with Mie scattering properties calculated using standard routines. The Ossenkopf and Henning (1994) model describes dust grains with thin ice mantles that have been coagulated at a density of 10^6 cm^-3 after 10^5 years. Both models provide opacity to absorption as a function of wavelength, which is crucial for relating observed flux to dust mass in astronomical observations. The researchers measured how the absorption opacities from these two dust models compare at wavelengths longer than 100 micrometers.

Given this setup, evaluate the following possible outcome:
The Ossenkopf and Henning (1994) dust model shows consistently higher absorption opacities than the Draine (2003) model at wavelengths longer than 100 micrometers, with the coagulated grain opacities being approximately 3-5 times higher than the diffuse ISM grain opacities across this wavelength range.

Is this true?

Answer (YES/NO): YES